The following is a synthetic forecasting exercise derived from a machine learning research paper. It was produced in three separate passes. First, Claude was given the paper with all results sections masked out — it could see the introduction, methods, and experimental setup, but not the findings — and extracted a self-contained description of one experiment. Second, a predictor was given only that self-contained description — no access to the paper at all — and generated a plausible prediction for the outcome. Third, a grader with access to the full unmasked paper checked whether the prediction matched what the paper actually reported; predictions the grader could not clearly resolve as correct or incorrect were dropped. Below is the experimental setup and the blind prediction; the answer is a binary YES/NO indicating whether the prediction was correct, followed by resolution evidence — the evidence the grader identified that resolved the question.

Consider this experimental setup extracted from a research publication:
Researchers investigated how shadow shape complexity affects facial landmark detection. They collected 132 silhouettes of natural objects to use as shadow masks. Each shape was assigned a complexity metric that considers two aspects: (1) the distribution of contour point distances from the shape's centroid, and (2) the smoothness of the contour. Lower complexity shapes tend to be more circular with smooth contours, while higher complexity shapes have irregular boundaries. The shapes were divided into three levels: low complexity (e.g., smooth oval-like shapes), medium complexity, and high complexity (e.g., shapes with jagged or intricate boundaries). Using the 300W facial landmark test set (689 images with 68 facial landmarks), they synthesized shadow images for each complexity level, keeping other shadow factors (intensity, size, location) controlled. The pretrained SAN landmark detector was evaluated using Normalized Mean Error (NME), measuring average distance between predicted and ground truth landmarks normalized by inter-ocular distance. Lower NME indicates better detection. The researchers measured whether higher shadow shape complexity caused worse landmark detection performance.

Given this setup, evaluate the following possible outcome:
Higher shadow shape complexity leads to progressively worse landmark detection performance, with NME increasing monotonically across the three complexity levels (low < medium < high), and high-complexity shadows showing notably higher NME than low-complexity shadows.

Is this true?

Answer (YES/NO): NO